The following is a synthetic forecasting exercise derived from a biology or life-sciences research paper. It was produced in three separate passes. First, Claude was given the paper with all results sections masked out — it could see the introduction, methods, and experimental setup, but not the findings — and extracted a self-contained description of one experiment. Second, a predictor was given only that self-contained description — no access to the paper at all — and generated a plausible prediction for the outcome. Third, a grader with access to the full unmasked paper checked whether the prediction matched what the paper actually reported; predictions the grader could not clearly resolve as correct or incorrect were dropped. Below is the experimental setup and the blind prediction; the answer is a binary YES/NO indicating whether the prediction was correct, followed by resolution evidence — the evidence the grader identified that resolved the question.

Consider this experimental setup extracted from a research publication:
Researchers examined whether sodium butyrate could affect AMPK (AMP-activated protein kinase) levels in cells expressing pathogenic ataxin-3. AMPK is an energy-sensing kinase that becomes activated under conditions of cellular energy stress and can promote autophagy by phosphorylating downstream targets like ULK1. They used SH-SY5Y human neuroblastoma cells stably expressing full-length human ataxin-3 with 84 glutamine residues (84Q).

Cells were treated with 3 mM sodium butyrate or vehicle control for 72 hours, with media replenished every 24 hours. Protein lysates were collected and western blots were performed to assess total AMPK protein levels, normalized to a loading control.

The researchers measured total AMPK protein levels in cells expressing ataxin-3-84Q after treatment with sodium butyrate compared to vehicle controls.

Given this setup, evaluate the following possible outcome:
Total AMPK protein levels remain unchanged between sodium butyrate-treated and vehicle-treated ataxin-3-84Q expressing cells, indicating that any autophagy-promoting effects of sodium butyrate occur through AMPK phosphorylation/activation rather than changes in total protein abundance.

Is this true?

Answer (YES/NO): NO